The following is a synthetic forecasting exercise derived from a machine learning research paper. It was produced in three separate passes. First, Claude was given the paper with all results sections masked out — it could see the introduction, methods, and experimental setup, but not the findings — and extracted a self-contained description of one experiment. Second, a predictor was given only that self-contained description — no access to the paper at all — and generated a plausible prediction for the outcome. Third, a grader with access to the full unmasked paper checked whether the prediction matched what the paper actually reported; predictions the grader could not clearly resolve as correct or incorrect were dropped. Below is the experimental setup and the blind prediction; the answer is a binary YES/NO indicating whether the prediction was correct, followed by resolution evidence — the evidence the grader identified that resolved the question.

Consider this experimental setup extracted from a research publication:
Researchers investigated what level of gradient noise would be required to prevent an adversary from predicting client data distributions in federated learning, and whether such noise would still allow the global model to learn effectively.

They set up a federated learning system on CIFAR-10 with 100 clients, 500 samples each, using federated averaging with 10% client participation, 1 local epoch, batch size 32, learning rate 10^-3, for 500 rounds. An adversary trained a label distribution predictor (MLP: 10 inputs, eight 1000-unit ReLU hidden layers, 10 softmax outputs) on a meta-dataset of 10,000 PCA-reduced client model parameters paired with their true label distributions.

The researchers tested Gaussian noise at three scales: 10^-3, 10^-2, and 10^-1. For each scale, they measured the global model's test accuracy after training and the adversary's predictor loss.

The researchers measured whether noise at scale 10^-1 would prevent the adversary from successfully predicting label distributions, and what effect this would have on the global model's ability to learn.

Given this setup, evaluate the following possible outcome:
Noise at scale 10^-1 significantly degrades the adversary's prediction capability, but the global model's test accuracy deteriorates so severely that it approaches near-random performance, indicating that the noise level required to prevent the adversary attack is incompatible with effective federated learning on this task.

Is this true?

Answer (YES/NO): YES